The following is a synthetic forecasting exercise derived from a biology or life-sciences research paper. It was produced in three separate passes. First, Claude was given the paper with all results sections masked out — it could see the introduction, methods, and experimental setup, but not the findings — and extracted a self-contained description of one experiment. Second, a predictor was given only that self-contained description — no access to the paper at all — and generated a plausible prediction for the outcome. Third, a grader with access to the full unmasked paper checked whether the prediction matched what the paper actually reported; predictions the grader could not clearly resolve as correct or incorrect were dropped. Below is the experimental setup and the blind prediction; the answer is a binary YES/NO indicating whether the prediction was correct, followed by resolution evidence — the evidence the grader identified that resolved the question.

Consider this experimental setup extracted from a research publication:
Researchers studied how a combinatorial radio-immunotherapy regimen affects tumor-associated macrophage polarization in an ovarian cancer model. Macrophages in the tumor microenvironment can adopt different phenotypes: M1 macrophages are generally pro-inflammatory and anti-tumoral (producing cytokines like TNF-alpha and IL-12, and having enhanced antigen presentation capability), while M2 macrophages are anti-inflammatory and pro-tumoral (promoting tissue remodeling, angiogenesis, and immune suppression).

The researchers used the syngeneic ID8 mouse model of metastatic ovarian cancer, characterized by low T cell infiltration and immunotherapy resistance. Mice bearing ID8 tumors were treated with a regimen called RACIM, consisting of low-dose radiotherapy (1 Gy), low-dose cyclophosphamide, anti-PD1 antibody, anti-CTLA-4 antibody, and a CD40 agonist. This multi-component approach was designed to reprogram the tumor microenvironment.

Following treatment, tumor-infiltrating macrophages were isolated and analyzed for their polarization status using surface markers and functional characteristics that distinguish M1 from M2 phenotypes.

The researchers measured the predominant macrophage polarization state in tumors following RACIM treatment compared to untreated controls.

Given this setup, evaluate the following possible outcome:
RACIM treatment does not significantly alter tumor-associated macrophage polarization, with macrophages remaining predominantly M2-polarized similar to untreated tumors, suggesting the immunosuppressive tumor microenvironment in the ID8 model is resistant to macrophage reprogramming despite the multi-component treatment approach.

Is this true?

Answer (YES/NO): NO